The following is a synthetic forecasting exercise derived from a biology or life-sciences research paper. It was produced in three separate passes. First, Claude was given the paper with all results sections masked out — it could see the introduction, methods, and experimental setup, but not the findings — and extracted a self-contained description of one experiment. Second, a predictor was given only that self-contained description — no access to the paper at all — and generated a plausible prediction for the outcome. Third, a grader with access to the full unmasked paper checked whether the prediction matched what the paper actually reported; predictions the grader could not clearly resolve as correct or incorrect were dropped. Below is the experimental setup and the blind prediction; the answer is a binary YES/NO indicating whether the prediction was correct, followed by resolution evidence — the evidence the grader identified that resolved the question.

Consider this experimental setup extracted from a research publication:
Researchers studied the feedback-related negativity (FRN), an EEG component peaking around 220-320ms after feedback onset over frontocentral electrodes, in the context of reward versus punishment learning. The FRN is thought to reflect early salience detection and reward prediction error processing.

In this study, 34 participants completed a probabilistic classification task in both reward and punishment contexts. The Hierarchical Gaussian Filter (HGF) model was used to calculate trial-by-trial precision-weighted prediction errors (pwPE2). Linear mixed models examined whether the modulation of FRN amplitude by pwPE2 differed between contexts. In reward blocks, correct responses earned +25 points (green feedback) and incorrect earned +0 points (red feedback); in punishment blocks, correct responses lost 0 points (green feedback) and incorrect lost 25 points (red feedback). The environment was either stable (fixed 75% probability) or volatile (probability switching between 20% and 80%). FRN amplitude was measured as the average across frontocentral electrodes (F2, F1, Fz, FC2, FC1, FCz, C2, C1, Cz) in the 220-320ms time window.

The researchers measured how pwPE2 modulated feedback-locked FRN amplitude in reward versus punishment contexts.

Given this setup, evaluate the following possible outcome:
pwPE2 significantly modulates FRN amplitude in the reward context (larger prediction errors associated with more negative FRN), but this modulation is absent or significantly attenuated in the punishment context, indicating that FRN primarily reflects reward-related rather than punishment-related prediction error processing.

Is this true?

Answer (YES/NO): NO